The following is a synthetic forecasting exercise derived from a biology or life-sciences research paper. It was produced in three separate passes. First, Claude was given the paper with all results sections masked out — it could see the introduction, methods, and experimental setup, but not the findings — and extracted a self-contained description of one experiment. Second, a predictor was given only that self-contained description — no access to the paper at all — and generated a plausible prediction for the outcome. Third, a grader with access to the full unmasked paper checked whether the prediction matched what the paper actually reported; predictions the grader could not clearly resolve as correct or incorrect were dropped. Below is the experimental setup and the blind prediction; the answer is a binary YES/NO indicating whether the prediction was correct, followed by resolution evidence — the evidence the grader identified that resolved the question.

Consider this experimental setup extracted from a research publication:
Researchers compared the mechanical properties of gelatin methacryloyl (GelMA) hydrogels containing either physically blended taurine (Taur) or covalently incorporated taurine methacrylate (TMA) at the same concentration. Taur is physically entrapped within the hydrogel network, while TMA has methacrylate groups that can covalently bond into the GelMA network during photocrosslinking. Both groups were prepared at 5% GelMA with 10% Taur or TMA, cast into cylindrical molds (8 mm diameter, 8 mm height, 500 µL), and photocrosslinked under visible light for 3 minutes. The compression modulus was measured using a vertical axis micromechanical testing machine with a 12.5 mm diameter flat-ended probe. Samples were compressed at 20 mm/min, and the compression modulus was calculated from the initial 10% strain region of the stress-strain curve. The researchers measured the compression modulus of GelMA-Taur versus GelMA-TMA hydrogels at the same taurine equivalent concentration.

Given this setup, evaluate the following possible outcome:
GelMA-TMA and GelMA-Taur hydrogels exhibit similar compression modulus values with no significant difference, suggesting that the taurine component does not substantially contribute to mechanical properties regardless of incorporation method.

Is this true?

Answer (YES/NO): NO